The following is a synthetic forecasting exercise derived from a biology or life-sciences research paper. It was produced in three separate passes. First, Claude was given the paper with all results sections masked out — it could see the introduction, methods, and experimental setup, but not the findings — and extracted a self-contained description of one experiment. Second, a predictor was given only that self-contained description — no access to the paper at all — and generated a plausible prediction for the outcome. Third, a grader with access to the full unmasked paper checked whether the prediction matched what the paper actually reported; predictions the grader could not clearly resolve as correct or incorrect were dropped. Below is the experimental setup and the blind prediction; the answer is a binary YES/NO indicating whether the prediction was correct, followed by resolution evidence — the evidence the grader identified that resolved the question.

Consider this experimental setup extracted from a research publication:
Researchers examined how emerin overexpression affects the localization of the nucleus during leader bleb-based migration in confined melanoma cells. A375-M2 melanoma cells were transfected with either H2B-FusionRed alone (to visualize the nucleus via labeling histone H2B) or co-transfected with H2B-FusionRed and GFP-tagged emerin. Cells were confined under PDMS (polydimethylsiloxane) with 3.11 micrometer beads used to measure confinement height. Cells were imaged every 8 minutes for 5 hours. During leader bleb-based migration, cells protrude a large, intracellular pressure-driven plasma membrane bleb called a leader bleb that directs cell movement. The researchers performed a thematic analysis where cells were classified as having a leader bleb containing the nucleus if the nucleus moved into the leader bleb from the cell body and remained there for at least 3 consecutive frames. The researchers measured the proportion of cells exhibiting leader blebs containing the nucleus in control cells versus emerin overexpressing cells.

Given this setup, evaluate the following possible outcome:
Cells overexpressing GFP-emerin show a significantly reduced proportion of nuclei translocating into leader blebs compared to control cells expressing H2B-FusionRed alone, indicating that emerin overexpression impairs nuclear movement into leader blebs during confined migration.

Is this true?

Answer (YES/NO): YES